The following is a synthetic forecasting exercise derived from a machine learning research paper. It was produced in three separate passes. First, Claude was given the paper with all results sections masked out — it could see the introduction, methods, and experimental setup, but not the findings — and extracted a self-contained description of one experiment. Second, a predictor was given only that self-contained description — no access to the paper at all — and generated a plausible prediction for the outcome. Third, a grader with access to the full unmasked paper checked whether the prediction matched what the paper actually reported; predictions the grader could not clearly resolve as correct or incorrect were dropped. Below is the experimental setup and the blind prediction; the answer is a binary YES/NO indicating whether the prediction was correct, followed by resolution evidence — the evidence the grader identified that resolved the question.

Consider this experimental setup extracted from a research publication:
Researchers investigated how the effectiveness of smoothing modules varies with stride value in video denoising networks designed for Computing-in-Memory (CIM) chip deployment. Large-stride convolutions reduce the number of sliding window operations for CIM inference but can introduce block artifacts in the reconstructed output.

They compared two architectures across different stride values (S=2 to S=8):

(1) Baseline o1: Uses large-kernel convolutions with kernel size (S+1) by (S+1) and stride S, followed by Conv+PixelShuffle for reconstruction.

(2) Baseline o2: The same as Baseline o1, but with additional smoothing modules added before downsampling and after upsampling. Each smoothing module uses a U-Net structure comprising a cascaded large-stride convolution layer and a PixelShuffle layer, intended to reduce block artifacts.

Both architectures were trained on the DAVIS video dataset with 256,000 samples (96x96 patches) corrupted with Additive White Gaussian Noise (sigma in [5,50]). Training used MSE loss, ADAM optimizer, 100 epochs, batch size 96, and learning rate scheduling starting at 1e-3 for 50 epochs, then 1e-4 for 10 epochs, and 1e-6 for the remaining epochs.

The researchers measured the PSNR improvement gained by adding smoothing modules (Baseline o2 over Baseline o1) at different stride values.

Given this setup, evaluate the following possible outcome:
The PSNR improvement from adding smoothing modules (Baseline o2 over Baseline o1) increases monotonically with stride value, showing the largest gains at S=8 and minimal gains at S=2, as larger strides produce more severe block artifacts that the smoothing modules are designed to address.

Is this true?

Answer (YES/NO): NO